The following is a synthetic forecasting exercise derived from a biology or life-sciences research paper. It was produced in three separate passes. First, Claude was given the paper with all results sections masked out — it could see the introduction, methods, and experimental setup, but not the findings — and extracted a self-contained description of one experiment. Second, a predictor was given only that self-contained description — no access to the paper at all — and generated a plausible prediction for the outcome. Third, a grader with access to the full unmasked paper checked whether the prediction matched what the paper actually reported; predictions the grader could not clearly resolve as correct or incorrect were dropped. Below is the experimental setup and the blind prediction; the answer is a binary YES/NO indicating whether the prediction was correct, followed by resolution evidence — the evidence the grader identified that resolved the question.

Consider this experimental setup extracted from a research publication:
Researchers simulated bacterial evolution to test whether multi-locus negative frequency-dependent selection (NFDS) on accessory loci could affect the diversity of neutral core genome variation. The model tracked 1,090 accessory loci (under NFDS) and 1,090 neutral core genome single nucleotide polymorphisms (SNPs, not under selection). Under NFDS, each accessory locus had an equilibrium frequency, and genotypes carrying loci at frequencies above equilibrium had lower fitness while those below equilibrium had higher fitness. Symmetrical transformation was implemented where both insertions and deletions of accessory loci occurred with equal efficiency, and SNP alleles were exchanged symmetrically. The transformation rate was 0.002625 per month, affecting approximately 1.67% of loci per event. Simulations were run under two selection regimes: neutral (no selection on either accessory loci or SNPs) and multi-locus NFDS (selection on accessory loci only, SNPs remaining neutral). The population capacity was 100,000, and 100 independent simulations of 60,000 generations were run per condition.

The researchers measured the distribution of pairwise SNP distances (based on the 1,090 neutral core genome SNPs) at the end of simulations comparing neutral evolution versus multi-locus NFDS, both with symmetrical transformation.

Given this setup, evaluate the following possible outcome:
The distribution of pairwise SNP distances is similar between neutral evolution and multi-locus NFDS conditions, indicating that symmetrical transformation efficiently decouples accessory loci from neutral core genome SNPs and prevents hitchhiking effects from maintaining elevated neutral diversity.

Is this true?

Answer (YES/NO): NO